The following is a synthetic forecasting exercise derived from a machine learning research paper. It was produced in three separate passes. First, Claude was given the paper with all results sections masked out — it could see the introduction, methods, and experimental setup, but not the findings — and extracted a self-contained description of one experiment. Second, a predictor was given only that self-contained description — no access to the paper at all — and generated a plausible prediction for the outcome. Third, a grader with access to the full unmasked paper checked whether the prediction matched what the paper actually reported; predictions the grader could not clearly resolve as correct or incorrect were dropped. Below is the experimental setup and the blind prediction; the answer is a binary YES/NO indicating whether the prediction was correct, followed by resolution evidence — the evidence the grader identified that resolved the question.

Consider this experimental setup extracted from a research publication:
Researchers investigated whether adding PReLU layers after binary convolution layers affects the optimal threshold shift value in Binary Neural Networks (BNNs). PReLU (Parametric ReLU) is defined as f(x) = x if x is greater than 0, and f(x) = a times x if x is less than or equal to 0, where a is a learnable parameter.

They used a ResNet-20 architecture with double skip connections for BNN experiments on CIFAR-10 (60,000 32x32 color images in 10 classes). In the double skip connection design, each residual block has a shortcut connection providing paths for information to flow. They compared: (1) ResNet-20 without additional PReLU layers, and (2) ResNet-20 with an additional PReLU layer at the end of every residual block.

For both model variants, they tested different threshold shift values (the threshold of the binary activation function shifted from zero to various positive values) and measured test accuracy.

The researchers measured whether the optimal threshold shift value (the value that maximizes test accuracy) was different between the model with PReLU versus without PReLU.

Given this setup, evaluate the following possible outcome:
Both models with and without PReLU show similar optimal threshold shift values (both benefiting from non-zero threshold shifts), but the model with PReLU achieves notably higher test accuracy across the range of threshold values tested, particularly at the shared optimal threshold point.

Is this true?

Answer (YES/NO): NO